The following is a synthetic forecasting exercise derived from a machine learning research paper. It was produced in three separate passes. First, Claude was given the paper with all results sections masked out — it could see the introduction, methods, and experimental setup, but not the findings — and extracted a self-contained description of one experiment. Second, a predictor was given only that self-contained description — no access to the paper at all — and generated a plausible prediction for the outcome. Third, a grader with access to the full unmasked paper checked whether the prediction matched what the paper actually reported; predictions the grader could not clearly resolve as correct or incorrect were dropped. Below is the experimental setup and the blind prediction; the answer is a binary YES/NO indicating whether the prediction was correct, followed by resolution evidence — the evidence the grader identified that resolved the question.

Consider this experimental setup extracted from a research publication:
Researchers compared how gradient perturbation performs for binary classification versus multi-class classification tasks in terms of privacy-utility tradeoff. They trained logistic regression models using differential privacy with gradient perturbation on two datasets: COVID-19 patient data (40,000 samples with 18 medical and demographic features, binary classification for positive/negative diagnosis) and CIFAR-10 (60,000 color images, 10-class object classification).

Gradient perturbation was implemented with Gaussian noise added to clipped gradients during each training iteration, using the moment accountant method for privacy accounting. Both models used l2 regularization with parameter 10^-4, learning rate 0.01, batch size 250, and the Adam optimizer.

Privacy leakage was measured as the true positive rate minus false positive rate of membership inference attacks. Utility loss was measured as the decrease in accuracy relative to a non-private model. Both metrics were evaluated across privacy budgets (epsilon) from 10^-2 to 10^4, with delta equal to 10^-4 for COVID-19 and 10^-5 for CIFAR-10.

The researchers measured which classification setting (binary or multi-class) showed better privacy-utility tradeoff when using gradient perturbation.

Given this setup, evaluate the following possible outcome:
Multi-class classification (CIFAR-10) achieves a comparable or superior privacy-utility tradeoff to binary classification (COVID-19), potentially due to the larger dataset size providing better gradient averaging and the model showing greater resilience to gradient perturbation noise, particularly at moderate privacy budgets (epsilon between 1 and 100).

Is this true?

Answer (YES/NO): NO